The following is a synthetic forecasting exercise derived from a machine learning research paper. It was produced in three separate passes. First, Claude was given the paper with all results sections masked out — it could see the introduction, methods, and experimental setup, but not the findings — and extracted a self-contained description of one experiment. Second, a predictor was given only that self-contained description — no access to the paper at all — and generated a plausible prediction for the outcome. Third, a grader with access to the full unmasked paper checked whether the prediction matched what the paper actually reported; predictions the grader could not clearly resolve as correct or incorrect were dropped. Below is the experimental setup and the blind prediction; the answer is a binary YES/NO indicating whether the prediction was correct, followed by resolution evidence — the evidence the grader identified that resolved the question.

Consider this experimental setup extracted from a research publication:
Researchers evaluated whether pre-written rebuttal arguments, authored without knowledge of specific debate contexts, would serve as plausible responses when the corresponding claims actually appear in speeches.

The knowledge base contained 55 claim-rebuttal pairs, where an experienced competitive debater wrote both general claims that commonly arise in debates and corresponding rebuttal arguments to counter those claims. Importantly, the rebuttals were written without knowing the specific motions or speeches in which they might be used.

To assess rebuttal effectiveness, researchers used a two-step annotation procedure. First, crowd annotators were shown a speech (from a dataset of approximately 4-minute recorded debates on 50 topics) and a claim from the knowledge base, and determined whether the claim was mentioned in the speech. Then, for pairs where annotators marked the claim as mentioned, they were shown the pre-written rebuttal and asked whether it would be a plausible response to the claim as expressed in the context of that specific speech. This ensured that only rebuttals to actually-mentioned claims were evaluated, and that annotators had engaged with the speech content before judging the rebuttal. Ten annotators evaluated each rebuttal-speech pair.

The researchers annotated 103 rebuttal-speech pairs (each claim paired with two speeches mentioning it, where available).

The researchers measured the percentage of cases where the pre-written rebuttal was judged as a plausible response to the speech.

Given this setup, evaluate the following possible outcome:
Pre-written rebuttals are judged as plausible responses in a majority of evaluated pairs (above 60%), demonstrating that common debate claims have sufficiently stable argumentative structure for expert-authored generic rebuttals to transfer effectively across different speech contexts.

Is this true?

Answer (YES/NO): YES